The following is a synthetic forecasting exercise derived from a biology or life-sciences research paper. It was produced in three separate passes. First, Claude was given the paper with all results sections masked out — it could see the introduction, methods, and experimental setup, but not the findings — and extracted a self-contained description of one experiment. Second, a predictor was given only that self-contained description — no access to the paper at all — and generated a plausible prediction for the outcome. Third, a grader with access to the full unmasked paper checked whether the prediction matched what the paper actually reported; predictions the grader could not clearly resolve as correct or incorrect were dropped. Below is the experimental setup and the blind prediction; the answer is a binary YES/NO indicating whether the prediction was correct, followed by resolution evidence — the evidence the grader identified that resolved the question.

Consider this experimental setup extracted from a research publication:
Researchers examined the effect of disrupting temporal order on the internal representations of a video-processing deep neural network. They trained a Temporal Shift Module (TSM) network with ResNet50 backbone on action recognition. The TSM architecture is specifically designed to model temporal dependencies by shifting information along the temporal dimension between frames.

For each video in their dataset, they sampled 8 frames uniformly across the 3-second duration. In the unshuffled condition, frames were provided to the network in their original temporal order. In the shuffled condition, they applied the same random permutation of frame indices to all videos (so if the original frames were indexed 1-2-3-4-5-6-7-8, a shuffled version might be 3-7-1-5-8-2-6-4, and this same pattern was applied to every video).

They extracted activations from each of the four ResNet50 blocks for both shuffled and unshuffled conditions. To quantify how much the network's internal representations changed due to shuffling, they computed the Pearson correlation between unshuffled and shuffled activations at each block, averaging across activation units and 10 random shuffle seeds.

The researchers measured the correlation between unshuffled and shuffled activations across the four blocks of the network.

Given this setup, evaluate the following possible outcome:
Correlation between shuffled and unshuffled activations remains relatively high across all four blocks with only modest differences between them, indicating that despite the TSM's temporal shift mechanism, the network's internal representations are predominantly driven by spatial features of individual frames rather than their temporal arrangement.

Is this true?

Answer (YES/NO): NO